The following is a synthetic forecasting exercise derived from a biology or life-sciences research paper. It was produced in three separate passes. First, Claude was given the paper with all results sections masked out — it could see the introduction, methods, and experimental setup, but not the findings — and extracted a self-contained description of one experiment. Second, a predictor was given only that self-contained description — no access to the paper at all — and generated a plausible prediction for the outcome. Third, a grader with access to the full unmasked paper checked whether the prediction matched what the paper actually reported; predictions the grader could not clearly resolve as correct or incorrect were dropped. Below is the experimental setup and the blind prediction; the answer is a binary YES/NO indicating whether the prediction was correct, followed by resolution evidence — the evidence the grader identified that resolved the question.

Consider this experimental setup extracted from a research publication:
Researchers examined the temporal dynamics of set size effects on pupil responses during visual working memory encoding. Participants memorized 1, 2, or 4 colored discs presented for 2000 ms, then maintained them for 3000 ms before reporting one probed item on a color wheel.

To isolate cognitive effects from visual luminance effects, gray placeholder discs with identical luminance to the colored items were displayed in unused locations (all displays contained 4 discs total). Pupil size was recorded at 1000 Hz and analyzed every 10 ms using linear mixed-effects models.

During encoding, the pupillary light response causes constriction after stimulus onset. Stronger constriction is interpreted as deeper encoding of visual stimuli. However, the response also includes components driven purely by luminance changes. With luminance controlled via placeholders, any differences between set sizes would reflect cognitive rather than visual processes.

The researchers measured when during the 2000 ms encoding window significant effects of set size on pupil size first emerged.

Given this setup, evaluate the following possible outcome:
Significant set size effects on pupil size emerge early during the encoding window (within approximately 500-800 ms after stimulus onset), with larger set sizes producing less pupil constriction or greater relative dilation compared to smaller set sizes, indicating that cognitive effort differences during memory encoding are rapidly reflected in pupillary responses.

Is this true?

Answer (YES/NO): NO